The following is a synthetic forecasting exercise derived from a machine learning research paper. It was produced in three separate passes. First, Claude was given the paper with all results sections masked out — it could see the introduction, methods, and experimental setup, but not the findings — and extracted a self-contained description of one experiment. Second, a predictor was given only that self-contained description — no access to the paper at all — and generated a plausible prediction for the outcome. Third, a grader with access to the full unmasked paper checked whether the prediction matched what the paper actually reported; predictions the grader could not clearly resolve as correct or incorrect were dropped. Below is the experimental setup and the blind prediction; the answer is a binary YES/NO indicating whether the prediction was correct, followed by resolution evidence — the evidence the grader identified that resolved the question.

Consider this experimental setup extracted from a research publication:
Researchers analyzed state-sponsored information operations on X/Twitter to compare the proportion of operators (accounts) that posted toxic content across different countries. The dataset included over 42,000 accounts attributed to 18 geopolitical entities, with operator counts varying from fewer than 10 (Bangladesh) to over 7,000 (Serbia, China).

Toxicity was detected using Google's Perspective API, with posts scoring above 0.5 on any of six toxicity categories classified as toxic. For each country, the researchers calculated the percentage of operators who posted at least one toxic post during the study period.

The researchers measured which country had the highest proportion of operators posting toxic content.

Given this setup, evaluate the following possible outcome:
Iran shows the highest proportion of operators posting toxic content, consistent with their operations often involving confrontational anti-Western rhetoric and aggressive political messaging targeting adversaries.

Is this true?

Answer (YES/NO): NO